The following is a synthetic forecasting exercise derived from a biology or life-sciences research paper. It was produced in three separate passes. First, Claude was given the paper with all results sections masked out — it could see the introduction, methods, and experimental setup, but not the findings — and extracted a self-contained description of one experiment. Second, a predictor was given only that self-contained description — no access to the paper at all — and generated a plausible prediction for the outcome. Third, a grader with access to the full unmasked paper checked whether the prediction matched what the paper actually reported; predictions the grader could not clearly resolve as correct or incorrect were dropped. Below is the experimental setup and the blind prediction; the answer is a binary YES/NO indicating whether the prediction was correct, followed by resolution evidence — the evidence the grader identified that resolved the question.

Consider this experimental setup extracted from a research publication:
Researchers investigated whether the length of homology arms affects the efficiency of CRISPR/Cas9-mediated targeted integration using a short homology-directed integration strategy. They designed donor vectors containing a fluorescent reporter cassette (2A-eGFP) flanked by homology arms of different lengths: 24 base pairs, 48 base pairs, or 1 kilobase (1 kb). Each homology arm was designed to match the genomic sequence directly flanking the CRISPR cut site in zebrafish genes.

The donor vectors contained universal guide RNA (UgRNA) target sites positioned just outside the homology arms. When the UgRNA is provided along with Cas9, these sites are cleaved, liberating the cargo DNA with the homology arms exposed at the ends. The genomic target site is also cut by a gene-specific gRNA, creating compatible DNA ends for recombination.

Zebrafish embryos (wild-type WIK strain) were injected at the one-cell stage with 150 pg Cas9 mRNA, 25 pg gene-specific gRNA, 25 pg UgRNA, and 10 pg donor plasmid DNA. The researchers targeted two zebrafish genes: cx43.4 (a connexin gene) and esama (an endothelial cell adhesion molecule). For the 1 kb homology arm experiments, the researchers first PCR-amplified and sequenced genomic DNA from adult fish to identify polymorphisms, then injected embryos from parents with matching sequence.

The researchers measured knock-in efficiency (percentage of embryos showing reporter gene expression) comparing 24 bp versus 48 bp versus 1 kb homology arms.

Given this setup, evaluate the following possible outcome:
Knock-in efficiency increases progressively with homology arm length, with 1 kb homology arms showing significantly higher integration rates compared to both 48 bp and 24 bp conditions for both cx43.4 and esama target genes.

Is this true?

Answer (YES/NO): NO